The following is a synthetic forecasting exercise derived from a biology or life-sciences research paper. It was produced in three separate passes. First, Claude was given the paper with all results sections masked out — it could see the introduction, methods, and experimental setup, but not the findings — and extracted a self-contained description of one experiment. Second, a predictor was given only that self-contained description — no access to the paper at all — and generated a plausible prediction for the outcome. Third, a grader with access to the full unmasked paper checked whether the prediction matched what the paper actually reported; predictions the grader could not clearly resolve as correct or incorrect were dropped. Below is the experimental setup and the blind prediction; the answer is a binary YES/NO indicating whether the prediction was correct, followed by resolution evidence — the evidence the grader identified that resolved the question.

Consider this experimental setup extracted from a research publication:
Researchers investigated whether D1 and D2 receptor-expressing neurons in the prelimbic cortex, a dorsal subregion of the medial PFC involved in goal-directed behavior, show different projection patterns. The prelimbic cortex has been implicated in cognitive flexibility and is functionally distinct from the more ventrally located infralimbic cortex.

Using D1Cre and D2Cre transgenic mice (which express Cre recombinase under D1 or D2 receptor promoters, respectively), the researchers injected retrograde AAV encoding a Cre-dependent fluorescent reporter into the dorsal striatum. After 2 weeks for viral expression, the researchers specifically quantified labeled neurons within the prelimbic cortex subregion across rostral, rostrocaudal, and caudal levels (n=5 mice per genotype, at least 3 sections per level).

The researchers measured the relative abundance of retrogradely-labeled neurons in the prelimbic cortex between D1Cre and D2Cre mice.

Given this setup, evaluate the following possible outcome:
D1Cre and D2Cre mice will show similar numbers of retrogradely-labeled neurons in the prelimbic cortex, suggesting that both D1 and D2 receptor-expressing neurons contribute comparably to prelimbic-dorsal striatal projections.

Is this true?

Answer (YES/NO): NO